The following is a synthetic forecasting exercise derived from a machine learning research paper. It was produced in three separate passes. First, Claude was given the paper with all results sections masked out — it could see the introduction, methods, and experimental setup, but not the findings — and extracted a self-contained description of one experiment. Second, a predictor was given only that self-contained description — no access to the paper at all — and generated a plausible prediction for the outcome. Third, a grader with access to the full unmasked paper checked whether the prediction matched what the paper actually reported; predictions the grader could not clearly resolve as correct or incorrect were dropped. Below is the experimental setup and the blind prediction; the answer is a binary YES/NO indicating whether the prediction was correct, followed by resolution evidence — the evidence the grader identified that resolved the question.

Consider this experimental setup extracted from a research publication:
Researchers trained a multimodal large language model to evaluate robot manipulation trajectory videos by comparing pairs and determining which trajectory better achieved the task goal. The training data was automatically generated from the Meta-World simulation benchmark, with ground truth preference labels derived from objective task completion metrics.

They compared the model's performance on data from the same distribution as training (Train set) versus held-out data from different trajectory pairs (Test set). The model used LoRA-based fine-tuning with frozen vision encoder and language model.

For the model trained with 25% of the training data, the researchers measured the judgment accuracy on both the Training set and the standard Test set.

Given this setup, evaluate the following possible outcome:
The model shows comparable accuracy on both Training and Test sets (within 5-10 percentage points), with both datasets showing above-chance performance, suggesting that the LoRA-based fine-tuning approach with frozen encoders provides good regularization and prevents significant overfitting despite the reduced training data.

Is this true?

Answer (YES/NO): NO